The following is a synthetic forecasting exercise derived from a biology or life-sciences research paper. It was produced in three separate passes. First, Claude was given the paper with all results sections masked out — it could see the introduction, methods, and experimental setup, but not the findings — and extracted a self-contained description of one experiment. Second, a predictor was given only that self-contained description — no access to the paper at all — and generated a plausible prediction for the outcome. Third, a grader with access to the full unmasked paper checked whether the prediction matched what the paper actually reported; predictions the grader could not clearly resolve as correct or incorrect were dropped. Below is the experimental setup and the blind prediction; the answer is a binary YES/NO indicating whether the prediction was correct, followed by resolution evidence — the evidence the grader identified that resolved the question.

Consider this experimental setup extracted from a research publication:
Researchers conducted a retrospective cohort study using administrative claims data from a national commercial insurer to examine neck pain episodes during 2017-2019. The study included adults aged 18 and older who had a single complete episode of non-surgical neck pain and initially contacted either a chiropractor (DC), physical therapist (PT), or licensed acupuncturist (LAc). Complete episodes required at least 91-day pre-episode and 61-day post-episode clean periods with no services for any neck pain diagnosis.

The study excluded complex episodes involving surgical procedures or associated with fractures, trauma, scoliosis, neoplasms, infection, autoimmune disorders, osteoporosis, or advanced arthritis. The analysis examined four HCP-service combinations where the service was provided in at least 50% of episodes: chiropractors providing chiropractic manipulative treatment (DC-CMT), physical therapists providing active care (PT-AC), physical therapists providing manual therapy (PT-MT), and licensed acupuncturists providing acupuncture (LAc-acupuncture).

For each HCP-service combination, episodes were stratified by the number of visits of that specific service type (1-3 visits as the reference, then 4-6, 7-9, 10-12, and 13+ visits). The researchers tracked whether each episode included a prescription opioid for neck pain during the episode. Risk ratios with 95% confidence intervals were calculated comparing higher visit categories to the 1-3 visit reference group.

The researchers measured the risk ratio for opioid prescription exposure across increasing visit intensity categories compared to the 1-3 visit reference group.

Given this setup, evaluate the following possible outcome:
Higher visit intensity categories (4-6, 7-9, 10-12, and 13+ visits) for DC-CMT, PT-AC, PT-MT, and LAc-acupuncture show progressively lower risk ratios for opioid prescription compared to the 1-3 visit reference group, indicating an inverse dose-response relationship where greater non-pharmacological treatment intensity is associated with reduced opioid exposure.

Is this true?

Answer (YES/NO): NO